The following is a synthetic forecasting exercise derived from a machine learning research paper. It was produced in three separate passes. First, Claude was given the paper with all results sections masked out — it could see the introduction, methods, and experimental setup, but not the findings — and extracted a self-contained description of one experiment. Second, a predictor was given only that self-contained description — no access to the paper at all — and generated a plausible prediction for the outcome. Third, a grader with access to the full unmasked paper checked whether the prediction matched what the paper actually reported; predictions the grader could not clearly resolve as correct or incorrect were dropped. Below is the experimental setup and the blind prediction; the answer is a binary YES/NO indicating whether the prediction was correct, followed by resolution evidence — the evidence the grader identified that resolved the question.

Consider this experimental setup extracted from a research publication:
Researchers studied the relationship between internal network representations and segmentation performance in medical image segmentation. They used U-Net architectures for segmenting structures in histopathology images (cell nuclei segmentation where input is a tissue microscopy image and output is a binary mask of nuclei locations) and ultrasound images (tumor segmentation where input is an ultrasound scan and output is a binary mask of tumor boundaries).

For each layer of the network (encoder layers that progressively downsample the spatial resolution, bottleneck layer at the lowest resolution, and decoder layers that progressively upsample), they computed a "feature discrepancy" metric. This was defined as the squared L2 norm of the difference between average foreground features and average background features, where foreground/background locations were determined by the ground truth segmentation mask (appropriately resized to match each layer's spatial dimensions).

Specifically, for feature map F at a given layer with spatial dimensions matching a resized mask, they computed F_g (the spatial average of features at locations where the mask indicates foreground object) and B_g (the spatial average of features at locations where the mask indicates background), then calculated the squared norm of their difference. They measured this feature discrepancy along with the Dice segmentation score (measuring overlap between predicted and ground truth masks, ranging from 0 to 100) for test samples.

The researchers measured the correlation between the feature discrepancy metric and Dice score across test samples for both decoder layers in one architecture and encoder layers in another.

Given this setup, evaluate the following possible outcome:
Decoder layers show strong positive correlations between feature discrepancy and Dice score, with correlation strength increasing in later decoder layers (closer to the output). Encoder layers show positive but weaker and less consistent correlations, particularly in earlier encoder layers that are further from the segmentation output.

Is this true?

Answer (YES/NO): NO